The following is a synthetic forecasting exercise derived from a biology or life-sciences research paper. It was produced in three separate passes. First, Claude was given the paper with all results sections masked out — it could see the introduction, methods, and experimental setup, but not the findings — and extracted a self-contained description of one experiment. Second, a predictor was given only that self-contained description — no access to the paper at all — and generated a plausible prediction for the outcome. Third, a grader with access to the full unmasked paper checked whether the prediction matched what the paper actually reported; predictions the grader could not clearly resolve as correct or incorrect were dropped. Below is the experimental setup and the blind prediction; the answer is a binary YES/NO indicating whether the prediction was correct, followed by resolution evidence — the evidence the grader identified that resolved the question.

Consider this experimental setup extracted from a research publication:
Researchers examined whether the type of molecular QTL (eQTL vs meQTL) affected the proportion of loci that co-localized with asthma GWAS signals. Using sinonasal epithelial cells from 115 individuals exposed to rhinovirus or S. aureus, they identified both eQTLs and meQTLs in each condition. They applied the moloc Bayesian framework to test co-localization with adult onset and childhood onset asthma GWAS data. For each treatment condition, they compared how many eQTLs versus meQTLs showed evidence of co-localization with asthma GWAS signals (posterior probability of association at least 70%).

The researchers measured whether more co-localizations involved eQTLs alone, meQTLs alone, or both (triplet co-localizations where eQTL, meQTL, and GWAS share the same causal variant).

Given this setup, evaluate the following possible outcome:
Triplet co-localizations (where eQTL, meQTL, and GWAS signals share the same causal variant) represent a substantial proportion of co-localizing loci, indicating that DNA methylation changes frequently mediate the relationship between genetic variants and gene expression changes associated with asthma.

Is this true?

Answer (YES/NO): NO